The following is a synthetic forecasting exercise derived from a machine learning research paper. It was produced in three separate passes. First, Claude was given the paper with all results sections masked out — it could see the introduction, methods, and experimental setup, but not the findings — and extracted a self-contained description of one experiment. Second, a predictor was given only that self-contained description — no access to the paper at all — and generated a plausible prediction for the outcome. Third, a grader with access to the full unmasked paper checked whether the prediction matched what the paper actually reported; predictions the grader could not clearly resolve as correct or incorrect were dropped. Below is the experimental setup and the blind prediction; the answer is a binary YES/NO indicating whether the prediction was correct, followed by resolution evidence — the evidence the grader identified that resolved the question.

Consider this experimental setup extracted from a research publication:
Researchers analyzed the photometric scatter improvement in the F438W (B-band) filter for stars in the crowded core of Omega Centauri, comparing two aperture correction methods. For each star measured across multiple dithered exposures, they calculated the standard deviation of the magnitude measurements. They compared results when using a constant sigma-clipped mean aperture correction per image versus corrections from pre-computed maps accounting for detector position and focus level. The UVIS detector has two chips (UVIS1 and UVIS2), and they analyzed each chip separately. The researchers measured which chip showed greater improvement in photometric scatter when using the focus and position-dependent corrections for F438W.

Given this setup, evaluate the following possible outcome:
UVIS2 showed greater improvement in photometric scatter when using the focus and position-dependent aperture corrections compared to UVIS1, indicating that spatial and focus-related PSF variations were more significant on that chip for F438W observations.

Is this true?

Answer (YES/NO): NO